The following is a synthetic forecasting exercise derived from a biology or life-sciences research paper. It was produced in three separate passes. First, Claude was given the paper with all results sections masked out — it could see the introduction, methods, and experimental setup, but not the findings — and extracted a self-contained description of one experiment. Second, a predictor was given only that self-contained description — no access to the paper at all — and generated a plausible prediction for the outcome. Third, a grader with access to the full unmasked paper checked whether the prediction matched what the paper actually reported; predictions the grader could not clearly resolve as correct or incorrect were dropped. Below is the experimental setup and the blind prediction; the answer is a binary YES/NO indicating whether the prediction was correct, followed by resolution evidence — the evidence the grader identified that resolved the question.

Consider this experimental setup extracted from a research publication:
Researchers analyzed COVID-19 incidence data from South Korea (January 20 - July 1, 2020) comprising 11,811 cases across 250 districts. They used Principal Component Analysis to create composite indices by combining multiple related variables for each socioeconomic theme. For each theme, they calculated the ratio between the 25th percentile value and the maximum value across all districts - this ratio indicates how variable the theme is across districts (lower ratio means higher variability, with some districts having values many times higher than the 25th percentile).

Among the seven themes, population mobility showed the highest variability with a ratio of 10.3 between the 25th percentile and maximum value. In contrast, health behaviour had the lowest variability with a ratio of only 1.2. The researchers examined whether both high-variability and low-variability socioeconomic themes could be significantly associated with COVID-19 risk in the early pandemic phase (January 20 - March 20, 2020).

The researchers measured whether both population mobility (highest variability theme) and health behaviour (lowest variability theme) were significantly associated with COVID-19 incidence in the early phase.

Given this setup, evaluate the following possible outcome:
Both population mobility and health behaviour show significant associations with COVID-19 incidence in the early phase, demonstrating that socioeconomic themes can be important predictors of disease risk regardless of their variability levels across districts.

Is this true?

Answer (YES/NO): YES